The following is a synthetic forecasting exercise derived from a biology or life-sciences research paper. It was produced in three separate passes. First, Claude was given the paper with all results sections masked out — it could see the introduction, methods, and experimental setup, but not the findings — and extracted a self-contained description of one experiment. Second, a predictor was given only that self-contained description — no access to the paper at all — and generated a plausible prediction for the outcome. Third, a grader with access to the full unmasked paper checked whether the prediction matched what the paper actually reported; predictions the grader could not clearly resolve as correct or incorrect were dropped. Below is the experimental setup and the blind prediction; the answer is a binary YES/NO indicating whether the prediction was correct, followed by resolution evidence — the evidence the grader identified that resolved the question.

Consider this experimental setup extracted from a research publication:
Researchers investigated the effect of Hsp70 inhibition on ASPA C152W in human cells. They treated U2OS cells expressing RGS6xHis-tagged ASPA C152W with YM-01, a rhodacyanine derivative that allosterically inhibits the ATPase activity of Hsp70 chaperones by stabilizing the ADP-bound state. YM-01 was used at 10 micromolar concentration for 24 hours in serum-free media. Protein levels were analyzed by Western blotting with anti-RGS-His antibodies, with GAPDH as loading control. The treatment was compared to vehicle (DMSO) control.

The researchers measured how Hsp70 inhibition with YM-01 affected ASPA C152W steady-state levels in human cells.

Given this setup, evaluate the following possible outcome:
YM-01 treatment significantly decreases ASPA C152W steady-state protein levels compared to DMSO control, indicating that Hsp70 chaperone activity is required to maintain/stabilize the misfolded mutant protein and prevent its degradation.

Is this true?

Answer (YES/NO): NO